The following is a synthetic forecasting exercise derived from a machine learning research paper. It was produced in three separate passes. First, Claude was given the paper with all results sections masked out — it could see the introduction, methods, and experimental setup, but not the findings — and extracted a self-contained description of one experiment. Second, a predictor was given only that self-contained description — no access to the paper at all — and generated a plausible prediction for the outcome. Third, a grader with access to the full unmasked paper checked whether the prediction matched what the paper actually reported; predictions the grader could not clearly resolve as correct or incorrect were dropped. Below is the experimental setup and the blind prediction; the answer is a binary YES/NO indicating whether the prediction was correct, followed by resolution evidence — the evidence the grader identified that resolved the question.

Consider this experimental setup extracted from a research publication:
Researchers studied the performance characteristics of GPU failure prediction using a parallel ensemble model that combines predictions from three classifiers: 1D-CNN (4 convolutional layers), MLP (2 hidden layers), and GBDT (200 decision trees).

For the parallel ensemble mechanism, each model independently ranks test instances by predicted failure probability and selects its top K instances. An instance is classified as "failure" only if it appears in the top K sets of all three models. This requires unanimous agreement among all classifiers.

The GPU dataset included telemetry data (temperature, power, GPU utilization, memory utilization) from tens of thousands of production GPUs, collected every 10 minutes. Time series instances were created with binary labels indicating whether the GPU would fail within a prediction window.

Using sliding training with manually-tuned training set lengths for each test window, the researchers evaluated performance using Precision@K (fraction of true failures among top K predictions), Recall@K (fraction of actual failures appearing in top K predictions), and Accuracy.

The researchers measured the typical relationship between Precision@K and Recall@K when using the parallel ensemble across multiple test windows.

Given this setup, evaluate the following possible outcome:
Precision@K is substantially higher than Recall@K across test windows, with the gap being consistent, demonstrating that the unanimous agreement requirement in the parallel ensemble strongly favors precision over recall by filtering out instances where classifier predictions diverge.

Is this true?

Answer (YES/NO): YES